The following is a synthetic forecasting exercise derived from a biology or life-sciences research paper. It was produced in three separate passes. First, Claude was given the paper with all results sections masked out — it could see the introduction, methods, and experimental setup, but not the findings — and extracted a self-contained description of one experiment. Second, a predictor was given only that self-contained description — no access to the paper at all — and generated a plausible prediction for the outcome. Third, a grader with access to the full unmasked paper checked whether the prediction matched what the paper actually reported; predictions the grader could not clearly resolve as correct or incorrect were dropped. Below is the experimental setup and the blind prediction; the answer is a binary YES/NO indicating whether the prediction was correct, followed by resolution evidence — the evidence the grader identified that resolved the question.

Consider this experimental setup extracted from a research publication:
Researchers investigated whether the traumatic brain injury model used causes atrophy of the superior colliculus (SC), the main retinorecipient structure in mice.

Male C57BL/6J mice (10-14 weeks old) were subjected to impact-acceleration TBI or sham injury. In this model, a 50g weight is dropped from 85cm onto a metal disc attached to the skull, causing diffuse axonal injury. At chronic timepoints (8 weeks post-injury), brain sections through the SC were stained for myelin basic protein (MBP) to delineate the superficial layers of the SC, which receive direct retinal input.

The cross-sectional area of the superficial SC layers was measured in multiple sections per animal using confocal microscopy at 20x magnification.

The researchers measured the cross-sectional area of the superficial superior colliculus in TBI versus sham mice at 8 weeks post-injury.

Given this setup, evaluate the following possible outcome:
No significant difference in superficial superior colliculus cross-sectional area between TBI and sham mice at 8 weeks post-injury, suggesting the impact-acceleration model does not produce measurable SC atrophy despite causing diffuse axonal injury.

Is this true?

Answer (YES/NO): YES